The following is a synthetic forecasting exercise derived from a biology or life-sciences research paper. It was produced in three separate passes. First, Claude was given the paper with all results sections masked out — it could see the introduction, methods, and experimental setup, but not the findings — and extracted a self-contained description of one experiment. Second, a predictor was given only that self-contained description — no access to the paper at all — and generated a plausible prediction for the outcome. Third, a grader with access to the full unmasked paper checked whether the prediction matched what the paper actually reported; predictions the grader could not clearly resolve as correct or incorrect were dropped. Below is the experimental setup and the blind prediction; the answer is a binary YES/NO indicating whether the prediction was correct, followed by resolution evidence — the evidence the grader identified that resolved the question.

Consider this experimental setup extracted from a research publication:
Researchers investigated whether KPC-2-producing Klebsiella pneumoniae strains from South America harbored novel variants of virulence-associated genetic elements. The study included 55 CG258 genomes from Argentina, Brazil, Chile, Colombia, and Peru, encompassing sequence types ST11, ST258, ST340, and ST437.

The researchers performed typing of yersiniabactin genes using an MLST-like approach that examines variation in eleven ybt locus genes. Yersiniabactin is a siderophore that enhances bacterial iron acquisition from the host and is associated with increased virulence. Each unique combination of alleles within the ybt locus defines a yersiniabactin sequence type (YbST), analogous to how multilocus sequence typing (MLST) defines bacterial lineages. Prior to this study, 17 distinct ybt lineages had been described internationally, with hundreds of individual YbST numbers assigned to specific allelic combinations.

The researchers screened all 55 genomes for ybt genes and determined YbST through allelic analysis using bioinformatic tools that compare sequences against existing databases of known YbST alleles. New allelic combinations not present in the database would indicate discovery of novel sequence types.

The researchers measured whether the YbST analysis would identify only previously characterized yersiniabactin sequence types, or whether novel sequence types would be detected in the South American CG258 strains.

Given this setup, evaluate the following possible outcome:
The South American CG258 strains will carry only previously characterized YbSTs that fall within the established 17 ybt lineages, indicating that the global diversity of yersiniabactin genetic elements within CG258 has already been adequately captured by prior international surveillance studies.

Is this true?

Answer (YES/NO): NO